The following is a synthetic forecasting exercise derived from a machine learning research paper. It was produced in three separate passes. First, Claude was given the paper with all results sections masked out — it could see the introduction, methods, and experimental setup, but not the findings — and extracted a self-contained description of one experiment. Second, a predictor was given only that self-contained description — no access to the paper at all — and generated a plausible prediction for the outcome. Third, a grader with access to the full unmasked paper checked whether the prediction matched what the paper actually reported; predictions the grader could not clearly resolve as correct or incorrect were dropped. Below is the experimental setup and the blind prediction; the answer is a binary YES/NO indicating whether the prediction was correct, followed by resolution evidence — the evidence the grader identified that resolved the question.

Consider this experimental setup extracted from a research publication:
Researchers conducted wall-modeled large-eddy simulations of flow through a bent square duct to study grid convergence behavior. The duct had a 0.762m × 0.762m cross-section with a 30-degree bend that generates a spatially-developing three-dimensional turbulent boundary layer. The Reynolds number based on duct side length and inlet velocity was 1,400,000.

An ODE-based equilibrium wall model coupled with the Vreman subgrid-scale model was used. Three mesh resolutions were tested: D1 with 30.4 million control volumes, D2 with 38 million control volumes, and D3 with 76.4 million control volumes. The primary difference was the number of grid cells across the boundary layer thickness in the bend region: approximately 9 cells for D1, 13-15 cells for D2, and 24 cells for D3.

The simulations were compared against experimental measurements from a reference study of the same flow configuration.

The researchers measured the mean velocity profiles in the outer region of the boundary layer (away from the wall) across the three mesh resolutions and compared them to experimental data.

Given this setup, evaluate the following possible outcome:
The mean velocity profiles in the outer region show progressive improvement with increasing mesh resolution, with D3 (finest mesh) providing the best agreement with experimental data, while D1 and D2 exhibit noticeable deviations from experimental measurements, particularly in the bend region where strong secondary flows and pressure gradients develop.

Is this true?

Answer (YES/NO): NO